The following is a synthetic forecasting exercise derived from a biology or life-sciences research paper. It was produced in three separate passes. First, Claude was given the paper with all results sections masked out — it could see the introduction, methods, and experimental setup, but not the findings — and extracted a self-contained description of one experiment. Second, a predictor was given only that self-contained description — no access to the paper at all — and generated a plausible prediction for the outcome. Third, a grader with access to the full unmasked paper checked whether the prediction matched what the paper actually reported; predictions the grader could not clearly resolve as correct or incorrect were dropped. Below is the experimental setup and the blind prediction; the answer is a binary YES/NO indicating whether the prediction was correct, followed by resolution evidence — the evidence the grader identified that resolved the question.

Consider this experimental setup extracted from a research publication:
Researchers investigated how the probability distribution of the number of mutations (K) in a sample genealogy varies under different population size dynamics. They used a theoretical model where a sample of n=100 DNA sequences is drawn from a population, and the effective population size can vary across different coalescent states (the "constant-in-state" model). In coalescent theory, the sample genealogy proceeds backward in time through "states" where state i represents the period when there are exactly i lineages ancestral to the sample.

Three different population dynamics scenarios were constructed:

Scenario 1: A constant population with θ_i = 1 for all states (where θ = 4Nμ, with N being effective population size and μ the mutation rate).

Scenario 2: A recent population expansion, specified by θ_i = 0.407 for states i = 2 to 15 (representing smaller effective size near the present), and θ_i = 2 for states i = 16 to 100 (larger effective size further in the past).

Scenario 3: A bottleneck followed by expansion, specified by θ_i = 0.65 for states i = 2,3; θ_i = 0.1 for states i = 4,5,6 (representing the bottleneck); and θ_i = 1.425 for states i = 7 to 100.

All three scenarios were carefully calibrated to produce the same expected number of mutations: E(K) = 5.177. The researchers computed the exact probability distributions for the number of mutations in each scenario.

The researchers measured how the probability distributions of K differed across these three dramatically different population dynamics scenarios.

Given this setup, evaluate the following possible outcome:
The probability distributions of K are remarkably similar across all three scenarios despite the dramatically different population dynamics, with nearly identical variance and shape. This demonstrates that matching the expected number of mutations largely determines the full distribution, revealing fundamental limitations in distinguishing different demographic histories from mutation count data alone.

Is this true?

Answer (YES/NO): NO